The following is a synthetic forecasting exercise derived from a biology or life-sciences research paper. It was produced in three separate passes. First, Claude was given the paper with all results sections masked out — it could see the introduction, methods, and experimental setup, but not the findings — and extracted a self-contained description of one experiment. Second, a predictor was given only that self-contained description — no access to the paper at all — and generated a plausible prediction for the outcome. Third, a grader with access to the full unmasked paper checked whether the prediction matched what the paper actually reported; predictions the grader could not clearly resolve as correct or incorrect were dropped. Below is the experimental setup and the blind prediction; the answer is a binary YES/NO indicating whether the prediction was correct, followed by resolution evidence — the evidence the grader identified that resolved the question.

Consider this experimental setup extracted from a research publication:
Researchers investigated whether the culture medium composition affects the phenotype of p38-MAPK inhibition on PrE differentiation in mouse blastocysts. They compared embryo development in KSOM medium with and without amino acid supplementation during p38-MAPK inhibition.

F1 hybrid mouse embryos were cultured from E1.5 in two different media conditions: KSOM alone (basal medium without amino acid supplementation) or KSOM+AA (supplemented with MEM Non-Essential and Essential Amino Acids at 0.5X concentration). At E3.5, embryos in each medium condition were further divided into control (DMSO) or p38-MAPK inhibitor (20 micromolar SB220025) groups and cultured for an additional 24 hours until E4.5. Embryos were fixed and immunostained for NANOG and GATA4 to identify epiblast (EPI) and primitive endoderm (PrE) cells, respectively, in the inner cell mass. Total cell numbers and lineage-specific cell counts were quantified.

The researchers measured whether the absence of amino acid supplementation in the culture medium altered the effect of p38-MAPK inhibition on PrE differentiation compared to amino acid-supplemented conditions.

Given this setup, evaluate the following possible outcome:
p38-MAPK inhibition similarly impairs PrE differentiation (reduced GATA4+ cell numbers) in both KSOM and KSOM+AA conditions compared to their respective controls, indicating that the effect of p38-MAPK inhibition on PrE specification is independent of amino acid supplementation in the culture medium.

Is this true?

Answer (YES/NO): NO